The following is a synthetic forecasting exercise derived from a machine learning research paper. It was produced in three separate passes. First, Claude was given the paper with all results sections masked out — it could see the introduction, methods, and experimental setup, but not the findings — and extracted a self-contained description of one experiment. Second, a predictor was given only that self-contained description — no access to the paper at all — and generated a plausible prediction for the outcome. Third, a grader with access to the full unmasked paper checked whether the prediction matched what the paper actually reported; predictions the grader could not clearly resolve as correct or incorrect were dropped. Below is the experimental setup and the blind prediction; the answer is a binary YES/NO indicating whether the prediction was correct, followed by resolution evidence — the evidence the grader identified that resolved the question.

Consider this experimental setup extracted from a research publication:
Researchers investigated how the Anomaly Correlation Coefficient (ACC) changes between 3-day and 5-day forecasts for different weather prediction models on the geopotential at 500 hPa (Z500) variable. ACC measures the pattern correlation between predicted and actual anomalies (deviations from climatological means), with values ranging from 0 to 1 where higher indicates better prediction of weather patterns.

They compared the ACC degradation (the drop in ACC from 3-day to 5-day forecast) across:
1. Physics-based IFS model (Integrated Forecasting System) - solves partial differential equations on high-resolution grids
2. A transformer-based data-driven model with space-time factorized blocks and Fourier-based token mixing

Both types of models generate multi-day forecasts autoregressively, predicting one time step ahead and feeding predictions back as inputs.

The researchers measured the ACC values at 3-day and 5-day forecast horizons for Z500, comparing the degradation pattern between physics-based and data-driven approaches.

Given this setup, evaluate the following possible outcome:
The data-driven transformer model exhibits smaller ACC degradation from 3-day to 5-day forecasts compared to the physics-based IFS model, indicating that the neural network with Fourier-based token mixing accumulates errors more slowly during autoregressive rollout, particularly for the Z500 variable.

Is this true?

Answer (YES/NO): YES